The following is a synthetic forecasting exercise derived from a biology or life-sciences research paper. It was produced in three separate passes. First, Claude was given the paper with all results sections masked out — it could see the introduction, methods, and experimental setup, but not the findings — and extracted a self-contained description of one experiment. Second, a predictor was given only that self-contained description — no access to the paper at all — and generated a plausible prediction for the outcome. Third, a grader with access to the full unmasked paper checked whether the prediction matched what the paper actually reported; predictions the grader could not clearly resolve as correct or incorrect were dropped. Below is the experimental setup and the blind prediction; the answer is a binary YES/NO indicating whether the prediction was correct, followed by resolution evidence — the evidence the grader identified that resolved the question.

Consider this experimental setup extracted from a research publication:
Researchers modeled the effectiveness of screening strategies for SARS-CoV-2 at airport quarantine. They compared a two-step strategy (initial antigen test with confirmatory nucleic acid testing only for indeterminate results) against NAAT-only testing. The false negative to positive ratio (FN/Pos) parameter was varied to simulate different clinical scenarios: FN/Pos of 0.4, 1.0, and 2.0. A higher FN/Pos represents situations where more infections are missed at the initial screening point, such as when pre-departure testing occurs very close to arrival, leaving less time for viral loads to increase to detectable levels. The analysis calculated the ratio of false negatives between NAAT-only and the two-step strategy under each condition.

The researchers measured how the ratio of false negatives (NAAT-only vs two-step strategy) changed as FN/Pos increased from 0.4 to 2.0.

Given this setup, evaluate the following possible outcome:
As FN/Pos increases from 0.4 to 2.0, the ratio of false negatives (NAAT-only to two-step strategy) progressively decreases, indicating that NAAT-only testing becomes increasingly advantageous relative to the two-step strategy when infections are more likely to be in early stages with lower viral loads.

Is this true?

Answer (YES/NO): NO